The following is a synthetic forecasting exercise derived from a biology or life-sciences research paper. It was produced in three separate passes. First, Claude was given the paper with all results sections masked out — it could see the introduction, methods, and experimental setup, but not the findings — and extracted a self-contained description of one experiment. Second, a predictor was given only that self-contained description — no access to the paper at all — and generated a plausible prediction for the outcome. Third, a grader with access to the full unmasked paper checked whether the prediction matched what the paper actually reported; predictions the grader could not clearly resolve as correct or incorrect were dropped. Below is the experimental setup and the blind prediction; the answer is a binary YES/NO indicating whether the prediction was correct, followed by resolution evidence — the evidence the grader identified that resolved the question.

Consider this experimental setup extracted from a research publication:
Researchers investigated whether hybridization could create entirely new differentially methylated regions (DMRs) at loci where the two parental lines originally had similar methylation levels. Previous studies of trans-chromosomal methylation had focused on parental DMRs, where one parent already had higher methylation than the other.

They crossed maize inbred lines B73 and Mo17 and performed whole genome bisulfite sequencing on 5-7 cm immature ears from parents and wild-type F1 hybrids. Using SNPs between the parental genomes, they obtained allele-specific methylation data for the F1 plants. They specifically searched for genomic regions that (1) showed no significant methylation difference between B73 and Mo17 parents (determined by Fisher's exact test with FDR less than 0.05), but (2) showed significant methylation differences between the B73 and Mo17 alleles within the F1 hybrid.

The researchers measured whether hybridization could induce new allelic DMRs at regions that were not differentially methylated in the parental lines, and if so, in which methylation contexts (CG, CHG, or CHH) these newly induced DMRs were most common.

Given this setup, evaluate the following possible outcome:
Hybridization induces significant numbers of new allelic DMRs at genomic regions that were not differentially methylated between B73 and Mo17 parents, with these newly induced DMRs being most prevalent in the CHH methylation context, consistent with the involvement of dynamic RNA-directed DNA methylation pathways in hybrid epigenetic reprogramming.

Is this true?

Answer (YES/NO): YES